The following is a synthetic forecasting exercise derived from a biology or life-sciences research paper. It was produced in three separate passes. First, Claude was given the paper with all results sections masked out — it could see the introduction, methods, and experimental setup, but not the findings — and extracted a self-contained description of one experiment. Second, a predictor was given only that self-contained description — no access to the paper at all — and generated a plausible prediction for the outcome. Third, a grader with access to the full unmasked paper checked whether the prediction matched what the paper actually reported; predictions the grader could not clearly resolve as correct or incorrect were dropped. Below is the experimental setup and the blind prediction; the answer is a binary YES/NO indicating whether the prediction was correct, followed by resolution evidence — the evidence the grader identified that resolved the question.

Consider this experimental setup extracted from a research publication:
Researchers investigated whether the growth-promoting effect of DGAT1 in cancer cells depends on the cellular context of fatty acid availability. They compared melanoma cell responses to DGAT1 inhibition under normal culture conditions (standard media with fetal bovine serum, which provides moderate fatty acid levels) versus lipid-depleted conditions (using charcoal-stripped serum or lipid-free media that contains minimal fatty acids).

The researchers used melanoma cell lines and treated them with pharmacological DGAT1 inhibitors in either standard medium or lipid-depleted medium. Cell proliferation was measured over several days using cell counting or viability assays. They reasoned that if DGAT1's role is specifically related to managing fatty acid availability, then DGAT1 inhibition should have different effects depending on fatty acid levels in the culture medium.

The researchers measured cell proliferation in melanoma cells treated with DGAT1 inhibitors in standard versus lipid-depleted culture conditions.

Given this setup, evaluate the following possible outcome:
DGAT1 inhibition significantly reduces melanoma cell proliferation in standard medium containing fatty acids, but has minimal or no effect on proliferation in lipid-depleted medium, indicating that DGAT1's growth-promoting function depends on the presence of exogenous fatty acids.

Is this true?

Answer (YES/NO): NO